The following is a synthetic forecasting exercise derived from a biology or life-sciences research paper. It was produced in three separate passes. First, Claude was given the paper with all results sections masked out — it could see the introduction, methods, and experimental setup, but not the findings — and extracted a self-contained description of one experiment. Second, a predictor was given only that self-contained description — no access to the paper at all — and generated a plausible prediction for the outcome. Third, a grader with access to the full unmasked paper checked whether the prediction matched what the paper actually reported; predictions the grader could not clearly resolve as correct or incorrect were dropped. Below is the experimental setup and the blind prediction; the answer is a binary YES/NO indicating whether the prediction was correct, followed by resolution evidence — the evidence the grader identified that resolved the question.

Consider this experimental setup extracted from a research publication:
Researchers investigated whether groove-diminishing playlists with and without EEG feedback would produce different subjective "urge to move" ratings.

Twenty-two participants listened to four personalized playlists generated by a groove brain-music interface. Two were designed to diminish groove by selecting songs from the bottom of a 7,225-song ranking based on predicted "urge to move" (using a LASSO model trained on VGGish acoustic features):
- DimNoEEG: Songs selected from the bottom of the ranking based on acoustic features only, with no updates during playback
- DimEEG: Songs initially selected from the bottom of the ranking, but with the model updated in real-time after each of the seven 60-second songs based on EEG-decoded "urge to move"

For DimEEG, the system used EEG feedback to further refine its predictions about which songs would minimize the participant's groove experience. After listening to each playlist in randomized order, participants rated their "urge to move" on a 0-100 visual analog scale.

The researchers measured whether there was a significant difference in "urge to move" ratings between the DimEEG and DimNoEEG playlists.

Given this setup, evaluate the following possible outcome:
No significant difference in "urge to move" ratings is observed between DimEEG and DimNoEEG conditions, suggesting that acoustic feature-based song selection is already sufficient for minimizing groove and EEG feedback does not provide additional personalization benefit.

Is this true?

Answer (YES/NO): YES